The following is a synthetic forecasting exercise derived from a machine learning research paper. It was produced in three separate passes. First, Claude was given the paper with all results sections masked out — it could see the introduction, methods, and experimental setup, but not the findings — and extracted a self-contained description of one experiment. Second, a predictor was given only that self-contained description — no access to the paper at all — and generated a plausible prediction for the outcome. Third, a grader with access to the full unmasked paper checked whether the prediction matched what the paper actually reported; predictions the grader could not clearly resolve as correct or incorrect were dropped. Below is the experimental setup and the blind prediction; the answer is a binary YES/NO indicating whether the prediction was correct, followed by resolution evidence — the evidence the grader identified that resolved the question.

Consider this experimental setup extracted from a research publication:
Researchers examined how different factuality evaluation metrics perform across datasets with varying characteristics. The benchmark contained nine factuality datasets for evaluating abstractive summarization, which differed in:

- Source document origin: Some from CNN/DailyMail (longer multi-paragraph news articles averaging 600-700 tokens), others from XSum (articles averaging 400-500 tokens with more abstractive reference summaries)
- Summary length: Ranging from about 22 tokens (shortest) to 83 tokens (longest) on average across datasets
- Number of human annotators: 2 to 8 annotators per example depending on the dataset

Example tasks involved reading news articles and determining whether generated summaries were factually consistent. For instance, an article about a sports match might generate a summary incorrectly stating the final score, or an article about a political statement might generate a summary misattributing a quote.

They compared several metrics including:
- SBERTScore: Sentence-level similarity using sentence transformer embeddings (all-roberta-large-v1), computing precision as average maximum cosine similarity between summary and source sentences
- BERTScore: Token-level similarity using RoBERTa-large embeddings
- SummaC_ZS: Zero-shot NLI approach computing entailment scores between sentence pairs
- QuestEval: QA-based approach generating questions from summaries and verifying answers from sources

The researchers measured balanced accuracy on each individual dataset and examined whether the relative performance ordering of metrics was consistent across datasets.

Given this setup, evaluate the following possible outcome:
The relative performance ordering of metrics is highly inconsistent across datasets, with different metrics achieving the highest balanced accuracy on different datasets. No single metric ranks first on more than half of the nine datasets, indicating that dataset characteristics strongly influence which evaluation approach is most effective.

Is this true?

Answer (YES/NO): YES